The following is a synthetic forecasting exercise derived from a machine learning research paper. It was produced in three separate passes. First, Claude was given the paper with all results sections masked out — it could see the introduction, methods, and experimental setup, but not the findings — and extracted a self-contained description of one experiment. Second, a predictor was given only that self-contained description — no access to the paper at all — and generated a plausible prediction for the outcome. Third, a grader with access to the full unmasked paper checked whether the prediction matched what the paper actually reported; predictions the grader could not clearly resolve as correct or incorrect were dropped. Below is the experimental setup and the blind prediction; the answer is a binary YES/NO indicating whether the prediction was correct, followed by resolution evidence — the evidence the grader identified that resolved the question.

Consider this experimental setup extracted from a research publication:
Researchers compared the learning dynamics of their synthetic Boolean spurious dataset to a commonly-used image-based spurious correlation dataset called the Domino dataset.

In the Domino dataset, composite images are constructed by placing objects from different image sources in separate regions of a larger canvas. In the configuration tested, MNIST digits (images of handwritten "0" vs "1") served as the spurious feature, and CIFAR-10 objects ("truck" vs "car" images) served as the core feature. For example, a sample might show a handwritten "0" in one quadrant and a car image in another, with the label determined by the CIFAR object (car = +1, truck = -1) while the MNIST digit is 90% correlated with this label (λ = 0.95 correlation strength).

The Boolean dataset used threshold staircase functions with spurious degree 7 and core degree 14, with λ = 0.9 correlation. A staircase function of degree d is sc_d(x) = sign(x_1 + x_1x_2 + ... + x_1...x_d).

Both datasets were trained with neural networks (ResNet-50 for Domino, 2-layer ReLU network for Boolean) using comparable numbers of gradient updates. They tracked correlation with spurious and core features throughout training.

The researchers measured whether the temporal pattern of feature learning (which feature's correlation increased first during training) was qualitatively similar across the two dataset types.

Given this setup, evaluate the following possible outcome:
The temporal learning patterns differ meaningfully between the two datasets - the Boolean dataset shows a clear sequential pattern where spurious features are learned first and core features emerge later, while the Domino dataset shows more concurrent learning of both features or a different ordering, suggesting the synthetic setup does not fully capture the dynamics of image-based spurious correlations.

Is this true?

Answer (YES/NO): NO